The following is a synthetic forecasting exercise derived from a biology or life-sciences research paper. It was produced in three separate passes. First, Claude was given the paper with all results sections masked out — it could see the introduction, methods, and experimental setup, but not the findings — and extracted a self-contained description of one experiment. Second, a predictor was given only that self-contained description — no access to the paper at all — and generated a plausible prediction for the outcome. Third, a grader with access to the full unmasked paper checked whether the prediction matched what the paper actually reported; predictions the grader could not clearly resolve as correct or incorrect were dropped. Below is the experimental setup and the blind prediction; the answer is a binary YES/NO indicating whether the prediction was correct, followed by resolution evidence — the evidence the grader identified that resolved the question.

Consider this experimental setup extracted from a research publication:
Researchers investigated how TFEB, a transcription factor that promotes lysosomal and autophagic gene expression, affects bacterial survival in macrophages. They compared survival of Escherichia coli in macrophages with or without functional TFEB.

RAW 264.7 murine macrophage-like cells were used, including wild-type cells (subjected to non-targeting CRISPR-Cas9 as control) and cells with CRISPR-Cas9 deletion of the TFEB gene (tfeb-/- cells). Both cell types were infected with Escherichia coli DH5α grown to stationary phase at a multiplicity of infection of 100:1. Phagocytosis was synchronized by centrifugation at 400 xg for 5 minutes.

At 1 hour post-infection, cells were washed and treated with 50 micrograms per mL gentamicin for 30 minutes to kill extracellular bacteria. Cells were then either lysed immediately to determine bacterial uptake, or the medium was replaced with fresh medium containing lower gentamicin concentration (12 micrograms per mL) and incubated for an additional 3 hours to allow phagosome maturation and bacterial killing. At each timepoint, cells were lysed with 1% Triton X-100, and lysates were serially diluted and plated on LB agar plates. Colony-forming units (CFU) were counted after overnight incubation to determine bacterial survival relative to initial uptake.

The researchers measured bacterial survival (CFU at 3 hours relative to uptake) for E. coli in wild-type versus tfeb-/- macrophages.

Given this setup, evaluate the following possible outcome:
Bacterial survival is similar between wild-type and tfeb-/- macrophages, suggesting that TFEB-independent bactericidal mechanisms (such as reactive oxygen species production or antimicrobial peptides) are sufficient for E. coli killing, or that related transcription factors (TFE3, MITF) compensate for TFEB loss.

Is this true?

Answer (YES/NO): NO